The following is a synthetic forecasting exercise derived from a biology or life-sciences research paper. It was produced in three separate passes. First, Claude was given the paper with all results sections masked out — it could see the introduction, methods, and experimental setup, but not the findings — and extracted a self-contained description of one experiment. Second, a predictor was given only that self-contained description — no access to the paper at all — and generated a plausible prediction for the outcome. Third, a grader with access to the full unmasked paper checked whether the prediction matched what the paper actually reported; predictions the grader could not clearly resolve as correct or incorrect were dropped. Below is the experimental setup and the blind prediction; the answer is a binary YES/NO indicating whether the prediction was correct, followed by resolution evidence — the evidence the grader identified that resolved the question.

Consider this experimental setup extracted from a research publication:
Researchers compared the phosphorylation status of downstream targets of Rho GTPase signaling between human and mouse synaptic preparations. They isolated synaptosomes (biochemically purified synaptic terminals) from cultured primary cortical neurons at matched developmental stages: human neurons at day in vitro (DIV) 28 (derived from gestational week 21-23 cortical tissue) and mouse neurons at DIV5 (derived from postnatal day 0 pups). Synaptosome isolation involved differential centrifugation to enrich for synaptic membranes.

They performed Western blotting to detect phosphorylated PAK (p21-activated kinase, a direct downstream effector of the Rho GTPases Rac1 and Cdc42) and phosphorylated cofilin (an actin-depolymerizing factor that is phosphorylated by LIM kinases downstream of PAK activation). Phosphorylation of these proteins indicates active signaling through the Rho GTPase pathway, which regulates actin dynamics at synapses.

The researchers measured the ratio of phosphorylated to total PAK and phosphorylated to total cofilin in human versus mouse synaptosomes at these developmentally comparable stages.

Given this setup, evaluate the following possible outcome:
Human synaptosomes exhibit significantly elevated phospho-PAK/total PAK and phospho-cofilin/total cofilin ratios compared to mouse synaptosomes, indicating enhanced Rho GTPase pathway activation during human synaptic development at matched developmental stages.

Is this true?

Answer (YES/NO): YES